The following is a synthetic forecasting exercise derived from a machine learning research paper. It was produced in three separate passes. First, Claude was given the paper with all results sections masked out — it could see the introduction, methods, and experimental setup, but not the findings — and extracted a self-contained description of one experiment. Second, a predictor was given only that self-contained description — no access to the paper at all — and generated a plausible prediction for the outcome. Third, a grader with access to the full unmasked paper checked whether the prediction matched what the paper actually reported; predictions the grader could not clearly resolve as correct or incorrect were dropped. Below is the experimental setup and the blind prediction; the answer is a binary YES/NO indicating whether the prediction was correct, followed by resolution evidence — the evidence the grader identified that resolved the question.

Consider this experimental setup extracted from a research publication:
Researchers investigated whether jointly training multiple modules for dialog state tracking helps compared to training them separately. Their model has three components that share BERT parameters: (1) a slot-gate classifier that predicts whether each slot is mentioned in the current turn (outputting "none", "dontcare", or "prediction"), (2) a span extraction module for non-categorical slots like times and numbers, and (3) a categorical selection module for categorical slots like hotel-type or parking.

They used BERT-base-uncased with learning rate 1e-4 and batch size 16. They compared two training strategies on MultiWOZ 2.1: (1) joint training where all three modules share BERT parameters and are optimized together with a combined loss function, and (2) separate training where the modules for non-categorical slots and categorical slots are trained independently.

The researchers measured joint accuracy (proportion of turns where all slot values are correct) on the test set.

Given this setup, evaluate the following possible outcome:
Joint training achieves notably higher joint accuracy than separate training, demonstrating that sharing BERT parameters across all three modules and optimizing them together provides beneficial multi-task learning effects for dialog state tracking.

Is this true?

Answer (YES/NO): YES